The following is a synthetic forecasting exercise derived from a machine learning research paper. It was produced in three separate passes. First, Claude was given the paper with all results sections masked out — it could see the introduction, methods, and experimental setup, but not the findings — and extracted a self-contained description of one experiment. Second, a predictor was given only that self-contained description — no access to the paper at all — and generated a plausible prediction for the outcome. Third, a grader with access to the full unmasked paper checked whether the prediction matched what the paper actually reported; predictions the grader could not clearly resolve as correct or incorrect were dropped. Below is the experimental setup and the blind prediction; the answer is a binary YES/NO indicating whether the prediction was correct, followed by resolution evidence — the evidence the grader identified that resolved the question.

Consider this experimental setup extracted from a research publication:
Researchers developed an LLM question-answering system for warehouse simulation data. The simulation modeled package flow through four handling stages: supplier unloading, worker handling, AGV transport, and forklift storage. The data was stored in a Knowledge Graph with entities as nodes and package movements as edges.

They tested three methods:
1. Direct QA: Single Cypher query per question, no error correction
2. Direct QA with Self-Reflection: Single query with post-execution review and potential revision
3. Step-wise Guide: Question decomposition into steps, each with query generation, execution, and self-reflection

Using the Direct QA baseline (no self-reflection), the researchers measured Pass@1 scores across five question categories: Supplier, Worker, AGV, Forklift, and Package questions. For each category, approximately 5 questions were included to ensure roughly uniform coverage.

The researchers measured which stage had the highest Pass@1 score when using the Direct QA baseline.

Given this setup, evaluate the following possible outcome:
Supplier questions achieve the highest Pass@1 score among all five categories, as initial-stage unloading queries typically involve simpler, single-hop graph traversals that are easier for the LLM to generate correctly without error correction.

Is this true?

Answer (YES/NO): YES